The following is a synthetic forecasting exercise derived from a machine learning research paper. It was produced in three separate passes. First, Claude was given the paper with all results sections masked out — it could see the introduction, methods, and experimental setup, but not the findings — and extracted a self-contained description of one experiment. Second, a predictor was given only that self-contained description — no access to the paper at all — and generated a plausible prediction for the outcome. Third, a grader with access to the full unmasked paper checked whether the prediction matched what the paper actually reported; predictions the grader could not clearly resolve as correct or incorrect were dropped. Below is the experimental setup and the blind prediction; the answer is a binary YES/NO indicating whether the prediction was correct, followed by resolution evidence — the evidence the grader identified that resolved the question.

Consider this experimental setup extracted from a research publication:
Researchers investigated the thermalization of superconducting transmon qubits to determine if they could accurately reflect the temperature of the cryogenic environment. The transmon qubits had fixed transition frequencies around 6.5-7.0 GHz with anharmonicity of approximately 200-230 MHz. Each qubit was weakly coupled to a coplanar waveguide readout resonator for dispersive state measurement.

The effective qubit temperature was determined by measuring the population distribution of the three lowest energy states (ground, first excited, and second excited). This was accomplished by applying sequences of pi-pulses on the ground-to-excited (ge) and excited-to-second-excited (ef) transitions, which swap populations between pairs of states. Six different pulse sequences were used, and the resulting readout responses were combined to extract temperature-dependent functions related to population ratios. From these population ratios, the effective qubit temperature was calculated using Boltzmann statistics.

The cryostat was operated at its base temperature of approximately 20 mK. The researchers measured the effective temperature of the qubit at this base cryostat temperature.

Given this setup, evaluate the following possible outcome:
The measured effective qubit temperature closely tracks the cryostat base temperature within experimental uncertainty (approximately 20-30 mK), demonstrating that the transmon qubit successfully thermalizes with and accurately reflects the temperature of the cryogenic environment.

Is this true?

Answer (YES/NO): NO